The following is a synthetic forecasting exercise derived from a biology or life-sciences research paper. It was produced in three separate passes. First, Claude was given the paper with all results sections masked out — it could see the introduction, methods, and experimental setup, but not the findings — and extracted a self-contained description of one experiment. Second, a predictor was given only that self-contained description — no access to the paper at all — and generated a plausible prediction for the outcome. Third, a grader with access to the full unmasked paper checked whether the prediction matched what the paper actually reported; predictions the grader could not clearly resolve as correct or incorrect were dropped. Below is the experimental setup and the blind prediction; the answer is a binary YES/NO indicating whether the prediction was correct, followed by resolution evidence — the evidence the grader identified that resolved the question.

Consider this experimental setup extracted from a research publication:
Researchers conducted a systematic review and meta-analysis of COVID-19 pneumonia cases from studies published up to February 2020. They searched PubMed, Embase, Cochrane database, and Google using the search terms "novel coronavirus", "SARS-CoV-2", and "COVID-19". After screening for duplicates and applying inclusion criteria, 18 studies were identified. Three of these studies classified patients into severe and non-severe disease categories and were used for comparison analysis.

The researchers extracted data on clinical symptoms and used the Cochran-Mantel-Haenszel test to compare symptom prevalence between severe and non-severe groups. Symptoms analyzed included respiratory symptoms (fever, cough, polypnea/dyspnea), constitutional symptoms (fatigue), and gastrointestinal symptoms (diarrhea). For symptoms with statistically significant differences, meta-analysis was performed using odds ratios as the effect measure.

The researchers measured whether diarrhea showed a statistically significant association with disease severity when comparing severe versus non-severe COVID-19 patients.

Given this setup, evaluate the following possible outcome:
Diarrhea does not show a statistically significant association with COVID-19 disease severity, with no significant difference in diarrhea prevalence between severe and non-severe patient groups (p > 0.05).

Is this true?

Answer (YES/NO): NO